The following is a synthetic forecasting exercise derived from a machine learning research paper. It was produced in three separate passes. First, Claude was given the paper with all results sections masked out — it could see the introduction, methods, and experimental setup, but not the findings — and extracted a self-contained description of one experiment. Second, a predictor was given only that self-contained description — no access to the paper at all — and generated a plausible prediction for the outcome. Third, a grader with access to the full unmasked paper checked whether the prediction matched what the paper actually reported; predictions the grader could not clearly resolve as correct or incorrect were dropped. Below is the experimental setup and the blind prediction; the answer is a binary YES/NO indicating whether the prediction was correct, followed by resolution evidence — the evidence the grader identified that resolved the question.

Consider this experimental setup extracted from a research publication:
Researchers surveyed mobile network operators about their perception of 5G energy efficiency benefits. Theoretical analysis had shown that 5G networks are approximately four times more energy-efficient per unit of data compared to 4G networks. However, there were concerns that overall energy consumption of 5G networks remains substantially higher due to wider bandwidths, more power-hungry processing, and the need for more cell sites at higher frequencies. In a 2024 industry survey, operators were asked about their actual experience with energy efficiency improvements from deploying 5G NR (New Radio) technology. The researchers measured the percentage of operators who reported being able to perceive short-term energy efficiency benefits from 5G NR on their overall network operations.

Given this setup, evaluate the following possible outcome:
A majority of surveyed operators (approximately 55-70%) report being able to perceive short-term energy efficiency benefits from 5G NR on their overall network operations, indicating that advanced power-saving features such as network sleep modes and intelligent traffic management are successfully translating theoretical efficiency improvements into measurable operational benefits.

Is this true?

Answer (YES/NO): NO